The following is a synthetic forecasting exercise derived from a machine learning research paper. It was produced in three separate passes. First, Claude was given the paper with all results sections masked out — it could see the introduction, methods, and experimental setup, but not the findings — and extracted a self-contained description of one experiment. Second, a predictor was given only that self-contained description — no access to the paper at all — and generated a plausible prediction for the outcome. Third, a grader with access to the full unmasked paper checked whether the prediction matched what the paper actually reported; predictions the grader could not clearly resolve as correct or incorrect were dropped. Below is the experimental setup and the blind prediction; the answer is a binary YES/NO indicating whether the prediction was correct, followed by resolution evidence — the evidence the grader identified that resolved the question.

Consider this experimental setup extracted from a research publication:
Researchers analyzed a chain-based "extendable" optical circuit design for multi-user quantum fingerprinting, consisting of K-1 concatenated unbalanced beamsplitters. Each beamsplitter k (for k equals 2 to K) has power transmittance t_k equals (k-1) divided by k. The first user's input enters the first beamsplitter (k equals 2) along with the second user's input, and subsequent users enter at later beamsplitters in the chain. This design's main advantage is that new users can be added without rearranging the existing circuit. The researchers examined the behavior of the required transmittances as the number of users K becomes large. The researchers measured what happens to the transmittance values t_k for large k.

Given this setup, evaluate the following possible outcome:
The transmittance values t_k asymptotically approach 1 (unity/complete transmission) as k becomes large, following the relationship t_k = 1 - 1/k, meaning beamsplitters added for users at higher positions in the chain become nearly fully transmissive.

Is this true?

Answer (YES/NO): YES